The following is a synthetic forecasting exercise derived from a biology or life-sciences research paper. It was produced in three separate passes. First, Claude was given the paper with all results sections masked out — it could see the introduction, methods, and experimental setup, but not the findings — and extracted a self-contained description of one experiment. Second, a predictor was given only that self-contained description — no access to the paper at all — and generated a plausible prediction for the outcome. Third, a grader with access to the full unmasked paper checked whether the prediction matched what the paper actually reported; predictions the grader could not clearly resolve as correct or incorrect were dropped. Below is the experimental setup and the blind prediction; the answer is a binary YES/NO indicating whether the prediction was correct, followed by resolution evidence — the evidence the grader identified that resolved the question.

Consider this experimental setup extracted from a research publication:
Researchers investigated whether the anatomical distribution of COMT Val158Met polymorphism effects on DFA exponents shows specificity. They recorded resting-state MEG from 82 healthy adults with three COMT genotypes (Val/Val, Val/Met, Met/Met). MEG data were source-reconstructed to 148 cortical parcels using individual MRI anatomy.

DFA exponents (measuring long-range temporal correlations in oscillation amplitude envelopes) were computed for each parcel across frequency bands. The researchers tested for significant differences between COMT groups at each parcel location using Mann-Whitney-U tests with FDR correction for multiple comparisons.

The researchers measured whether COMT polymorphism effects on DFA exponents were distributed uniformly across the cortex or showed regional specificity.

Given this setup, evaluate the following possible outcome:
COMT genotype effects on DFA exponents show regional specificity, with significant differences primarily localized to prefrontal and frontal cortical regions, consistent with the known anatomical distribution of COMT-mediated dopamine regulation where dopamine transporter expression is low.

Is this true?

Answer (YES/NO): NO